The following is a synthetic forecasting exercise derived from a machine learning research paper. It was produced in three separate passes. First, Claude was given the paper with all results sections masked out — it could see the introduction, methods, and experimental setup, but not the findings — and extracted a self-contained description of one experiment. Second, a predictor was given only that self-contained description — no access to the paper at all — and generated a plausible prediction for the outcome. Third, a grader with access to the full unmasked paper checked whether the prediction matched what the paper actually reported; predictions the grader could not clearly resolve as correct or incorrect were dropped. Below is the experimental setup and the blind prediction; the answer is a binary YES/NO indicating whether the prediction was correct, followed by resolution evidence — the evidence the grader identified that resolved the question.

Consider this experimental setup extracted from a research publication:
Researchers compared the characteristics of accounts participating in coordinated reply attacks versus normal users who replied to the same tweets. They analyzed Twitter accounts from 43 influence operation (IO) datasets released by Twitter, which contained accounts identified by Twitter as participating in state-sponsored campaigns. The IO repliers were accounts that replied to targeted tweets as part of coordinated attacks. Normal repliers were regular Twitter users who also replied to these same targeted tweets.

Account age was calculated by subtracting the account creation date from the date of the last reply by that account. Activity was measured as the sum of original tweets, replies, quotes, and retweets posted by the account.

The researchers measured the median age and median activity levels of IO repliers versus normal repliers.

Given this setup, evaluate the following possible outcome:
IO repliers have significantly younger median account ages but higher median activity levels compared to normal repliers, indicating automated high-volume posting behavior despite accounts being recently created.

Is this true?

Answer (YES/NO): NO